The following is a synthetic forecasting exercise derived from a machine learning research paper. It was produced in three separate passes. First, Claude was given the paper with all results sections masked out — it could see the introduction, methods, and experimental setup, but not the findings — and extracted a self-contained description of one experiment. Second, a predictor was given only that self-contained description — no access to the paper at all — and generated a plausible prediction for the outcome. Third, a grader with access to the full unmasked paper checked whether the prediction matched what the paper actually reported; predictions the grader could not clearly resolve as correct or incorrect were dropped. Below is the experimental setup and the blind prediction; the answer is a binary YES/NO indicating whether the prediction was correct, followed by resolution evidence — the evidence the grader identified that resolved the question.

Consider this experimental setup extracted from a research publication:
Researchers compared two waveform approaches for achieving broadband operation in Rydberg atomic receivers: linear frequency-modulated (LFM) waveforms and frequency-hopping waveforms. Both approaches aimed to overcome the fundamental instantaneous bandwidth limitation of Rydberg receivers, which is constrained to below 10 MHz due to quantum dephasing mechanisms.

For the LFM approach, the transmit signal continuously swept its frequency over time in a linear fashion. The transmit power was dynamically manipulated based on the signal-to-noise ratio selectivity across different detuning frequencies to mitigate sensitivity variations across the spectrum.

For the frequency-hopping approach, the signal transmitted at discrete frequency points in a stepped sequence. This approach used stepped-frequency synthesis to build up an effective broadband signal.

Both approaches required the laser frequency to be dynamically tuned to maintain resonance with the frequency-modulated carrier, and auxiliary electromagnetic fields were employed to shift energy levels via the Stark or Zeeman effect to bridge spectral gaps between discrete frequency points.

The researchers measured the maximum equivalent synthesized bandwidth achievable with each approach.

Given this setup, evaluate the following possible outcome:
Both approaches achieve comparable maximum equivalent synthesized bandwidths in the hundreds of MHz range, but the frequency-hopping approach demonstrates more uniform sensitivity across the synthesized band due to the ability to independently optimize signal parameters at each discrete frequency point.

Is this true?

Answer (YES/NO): NO